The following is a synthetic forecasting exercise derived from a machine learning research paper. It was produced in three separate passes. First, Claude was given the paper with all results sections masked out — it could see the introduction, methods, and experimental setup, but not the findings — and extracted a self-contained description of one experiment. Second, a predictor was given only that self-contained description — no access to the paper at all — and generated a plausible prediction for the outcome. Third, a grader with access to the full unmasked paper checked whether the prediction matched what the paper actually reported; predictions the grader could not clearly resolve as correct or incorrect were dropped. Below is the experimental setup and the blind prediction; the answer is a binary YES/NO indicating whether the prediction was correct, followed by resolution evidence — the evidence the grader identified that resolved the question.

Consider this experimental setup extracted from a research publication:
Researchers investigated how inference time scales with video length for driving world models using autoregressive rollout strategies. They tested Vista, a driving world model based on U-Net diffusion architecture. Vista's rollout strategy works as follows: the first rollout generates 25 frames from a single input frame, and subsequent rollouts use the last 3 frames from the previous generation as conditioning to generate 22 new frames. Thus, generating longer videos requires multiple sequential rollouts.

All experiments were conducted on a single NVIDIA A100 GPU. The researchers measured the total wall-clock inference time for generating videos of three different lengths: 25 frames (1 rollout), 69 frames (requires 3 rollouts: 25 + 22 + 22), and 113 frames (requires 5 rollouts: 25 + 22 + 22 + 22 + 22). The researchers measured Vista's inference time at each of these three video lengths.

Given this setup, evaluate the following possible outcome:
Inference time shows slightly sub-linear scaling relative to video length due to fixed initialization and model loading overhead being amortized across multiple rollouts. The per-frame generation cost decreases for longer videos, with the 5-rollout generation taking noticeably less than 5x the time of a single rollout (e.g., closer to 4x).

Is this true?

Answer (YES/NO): NO